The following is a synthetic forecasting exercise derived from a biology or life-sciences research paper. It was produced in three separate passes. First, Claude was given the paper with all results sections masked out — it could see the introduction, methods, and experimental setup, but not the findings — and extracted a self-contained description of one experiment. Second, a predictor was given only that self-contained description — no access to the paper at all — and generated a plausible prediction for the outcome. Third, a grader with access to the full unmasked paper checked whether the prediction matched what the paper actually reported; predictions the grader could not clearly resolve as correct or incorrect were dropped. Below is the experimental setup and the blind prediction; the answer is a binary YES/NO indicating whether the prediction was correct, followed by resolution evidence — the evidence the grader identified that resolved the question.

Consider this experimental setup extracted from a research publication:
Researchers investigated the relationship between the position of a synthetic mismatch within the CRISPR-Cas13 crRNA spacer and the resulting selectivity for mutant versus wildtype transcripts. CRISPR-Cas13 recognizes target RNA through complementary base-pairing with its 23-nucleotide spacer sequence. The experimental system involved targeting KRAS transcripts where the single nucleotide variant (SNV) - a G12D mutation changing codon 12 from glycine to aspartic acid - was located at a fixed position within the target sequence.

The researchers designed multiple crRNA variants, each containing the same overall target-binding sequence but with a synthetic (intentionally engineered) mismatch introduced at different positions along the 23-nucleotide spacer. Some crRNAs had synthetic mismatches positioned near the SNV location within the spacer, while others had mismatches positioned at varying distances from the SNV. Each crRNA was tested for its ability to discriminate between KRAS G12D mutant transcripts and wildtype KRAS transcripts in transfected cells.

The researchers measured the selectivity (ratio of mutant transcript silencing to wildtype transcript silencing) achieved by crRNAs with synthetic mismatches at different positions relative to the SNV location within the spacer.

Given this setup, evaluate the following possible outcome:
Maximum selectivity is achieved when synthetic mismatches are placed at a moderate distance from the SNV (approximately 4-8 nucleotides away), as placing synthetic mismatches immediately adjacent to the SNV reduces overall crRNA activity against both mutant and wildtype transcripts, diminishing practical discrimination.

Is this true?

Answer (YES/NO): NO